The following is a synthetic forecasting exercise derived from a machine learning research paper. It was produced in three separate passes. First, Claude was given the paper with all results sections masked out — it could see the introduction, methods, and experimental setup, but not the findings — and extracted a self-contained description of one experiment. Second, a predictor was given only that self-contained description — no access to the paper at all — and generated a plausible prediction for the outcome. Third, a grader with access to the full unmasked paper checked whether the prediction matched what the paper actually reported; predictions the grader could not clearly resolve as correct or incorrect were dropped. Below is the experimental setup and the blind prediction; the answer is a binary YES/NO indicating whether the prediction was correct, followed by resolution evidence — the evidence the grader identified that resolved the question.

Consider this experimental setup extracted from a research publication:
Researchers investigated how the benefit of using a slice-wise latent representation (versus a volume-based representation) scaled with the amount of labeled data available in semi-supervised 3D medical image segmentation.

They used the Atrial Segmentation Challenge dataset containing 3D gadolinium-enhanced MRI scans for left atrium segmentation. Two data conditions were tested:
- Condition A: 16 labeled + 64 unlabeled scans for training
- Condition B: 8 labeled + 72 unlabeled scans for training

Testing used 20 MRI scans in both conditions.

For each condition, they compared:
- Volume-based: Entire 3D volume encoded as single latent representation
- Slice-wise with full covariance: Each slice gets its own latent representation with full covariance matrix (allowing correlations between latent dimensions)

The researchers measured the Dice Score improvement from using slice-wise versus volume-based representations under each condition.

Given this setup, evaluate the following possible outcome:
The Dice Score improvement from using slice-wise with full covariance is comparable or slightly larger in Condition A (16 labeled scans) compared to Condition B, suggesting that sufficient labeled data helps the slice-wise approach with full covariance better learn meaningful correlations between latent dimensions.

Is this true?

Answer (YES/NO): YES